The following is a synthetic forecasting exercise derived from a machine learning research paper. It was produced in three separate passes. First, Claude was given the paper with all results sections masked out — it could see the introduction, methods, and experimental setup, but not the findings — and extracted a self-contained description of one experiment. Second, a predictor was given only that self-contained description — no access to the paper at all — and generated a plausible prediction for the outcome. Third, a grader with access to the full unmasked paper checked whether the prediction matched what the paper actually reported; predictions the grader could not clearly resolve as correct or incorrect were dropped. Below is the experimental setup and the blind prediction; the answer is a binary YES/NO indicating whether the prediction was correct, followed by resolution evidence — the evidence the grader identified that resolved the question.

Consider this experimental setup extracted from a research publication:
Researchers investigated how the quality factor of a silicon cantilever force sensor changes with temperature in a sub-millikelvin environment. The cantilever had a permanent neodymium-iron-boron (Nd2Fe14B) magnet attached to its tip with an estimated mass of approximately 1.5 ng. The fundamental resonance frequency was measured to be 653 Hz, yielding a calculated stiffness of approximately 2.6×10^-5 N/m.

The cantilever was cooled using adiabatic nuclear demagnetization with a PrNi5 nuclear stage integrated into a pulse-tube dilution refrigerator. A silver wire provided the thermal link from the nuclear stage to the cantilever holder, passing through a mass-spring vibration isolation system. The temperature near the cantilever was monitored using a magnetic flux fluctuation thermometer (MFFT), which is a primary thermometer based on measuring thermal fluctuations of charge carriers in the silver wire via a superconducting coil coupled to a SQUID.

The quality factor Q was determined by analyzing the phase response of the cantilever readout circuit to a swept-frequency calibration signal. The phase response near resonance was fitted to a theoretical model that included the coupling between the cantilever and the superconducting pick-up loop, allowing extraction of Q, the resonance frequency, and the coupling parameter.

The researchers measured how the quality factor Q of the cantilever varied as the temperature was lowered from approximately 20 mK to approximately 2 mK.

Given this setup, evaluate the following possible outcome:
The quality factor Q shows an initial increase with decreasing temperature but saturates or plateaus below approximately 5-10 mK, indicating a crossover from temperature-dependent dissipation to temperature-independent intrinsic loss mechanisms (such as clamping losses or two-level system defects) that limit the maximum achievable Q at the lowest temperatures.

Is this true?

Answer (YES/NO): NO